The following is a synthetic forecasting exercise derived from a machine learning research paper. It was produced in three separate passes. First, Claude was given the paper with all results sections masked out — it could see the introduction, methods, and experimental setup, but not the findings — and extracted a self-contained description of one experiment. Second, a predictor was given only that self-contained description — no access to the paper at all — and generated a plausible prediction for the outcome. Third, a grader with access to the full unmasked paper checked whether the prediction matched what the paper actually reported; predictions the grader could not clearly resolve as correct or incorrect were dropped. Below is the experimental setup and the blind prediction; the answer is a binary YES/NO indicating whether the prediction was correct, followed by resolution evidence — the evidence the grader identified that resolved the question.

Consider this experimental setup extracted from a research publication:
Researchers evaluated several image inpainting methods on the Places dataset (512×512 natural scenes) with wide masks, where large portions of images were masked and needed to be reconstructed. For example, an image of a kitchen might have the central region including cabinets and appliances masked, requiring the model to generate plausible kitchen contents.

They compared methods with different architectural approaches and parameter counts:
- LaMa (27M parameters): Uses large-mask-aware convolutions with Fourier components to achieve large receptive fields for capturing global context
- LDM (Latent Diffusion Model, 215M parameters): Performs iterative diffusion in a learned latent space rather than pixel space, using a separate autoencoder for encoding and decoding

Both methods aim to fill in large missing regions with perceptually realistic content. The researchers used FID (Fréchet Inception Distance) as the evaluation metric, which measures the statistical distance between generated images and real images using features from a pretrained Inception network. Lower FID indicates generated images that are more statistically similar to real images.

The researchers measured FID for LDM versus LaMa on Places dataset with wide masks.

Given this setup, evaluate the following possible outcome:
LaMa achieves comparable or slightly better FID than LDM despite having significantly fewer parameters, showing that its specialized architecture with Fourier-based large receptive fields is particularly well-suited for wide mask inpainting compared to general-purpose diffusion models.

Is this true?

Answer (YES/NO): NO